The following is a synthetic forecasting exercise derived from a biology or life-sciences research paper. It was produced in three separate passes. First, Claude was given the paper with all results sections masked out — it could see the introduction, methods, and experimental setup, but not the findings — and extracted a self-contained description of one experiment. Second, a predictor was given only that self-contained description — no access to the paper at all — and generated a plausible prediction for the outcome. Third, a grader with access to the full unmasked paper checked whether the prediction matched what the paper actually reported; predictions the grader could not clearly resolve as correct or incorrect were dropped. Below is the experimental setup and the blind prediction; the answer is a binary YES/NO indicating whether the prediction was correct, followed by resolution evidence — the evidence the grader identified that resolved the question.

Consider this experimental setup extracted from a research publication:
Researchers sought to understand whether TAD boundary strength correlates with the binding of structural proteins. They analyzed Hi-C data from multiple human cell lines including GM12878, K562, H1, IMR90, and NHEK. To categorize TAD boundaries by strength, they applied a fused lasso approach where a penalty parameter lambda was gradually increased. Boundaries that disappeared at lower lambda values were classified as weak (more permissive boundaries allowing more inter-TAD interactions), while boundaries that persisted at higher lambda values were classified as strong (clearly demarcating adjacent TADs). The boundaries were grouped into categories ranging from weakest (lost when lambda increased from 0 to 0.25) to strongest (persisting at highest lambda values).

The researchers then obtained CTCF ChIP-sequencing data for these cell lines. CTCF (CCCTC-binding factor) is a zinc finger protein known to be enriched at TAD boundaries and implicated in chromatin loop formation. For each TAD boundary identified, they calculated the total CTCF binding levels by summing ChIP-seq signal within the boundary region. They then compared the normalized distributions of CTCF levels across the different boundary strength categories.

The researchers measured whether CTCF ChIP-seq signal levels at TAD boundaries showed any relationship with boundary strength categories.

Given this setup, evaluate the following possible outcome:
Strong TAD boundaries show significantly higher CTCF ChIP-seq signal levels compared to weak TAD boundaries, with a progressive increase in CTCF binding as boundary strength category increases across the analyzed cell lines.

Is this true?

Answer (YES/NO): YES